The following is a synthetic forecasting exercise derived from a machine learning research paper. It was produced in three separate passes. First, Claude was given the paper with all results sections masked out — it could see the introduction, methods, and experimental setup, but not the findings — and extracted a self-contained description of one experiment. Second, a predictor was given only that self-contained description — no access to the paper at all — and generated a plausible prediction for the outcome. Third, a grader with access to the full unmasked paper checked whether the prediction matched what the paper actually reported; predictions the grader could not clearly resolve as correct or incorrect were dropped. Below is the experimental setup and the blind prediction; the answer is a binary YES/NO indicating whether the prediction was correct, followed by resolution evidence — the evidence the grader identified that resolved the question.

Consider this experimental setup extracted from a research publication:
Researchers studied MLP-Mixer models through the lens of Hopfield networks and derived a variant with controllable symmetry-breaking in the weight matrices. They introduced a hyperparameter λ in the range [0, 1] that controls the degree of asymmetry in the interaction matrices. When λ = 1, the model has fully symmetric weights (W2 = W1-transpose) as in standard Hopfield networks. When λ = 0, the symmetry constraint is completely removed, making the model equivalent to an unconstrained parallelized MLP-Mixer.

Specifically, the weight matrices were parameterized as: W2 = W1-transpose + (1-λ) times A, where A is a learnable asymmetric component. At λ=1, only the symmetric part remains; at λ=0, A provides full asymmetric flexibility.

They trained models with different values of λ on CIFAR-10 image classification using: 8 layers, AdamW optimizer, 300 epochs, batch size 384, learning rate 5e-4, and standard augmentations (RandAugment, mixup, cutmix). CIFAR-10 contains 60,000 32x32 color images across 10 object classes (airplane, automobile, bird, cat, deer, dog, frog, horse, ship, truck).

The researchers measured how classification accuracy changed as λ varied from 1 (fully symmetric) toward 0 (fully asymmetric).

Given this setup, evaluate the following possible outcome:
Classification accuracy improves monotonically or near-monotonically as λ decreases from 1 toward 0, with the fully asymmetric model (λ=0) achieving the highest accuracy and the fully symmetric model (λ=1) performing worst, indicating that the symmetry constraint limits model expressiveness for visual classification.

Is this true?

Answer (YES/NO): YES